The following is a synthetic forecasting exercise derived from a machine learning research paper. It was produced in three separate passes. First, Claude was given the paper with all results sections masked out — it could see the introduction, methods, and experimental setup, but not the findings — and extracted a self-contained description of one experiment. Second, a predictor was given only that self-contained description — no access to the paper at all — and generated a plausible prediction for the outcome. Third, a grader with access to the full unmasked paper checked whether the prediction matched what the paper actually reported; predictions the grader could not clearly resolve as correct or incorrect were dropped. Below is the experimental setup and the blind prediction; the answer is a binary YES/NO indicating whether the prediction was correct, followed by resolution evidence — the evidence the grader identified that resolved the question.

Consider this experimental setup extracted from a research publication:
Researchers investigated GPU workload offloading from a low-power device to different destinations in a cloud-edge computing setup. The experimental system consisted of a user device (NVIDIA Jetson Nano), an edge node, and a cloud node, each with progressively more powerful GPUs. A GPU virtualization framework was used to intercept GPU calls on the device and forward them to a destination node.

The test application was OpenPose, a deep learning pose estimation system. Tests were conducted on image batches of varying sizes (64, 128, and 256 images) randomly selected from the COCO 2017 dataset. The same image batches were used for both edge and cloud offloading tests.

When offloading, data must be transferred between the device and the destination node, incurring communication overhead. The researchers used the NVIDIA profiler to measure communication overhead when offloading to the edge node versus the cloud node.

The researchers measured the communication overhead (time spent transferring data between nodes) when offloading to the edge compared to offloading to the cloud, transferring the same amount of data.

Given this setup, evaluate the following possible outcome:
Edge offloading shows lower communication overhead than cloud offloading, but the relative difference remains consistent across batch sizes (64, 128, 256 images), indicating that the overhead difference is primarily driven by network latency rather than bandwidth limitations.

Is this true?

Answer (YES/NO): NO